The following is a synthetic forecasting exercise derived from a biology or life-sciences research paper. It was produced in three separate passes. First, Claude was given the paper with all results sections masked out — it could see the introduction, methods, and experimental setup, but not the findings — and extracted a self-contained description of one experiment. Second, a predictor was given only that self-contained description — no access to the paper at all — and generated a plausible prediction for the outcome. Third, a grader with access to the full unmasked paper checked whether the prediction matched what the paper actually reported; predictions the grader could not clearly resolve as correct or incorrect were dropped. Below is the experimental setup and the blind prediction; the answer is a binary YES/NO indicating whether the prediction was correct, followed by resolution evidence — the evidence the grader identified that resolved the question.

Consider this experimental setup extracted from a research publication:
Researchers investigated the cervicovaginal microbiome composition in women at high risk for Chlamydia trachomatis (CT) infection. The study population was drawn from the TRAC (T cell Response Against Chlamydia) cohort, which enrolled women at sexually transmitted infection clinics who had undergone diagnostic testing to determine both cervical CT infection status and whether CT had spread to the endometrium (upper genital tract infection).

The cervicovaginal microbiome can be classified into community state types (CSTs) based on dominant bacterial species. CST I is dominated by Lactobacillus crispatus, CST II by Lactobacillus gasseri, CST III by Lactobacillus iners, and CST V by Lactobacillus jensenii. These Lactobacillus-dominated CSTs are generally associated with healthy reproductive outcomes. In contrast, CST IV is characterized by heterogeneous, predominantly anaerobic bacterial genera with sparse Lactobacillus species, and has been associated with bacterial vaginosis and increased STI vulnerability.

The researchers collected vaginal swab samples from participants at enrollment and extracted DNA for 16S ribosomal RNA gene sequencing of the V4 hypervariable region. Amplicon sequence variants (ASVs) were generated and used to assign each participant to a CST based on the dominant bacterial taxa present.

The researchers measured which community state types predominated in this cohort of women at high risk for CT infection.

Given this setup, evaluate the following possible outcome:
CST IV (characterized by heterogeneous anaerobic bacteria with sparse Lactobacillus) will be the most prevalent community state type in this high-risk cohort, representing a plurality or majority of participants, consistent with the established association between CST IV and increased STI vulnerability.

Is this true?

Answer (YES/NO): YES